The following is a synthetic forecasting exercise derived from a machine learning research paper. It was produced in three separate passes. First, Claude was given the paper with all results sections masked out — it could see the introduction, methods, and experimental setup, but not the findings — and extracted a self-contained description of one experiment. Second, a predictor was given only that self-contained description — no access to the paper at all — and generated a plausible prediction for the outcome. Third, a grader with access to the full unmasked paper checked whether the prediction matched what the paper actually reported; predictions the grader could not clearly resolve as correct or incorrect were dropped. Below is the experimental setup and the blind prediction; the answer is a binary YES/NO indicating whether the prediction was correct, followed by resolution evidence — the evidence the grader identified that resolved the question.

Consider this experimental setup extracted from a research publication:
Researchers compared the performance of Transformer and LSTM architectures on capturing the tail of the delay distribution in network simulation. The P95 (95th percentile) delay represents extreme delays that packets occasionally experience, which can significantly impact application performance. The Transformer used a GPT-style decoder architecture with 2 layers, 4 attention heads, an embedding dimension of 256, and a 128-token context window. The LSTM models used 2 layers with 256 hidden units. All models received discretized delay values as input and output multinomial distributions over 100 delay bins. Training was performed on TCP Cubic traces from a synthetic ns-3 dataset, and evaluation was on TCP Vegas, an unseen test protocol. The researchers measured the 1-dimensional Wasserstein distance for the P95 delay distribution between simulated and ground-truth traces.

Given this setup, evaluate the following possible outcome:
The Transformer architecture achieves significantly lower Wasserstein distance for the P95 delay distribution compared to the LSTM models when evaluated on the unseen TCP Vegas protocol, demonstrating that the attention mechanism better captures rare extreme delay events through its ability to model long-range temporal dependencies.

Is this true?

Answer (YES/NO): YES